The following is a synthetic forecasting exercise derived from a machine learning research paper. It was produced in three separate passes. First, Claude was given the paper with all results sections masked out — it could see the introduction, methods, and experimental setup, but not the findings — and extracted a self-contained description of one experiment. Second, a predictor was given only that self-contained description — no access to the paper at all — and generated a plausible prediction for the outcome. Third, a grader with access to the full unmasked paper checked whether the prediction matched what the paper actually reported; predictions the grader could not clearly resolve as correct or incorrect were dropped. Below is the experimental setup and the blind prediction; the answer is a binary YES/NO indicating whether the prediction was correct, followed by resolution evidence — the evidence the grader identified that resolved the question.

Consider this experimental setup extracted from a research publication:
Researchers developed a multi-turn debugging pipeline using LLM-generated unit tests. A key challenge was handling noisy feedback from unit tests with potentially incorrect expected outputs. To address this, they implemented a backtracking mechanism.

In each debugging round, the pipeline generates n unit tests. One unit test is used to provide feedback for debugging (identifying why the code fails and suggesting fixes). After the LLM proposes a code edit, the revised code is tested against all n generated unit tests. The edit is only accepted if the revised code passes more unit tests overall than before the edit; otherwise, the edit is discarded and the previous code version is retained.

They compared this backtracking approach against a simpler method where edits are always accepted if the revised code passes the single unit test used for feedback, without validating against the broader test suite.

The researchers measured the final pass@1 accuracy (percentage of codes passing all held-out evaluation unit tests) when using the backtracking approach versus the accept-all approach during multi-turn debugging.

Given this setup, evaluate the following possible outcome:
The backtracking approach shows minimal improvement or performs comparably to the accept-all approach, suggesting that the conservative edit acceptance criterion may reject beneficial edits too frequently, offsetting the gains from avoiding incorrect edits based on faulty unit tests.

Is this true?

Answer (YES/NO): NO